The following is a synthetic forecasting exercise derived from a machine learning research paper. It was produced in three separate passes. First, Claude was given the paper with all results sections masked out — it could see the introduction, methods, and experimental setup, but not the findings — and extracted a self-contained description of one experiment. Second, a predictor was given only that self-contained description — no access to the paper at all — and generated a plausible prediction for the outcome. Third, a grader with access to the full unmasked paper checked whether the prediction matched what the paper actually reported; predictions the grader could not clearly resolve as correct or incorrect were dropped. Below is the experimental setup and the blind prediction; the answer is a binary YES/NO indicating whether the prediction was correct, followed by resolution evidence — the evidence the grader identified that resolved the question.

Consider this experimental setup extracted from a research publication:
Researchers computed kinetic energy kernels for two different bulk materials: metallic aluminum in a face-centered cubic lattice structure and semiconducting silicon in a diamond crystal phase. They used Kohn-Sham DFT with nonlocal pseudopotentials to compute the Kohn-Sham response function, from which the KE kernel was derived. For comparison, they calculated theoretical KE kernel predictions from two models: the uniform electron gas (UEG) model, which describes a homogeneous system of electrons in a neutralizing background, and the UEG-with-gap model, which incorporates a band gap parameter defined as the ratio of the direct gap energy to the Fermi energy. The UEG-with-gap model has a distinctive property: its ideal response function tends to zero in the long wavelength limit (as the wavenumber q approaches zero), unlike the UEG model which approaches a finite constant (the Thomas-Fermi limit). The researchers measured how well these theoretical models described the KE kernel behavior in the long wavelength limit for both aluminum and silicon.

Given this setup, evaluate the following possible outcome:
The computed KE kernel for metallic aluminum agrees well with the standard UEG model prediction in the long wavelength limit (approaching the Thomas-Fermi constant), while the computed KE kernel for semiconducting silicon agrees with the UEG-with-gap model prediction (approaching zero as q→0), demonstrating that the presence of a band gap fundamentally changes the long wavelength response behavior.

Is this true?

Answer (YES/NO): YES